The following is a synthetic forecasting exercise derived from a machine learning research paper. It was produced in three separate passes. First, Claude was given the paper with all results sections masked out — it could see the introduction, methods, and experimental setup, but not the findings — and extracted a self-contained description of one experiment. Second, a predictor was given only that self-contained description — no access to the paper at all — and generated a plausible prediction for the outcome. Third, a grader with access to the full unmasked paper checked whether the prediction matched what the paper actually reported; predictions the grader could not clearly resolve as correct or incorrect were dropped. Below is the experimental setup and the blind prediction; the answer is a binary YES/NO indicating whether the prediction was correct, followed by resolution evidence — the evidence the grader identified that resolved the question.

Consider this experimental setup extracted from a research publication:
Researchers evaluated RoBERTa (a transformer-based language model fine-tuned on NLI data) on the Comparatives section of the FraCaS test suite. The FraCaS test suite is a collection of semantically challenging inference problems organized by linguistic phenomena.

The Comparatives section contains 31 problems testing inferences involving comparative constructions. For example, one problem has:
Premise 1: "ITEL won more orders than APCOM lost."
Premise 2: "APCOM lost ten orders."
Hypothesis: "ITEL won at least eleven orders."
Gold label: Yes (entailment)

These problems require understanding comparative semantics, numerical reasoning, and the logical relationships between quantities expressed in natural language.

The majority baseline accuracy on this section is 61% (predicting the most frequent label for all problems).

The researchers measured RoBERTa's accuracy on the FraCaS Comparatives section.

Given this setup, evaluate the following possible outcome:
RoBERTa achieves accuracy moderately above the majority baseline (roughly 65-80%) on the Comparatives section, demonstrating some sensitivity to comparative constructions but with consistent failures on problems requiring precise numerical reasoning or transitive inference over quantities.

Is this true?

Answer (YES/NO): NO